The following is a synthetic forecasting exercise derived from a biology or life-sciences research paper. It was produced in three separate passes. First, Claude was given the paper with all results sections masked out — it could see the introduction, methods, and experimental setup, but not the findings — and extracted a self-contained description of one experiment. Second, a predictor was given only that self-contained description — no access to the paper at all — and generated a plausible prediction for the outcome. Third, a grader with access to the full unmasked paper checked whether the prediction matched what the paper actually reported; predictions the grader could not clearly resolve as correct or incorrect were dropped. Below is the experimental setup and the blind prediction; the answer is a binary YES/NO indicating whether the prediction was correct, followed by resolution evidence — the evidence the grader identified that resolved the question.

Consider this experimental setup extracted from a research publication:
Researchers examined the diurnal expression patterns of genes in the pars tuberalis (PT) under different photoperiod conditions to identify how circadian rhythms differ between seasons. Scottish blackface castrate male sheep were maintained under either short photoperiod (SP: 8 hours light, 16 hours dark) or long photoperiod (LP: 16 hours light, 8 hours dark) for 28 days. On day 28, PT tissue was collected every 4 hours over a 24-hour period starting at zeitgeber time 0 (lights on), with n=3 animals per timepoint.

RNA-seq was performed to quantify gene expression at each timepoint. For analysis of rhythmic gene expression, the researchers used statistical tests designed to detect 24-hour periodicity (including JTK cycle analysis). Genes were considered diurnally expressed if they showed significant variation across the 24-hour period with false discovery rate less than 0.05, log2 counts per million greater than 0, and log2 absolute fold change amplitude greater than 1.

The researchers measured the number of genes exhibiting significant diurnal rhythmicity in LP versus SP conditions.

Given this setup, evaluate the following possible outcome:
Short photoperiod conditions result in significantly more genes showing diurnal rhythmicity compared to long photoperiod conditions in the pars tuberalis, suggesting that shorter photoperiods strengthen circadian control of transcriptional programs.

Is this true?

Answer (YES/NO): YES